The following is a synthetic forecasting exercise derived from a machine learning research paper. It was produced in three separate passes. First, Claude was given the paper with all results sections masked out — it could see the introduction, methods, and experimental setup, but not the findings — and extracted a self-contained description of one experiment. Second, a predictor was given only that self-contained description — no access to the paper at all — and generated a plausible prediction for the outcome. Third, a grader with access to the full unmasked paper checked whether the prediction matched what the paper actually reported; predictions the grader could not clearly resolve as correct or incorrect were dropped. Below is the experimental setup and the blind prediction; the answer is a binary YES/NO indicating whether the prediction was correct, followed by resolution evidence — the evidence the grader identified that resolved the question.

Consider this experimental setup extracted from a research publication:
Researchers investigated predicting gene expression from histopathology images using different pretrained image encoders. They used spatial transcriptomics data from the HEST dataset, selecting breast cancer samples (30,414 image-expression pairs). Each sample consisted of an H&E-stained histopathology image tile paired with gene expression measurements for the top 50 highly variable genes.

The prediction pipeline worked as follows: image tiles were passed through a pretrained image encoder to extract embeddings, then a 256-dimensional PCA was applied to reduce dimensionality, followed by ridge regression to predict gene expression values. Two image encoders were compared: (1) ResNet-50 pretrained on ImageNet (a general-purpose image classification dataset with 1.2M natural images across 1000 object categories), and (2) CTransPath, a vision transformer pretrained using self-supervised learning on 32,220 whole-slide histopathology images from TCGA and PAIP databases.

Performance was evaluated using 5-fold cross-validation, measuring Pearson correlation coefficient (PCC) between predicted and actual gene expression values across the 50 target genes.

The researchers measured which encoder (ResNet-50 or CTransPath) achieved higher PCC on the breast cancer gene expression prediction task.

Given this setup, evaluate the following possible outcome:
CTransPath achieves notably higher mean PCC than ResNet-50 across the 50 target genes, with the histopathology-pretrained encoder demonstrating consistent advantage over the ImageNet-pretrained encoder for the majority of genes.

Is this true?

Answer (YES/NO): NO